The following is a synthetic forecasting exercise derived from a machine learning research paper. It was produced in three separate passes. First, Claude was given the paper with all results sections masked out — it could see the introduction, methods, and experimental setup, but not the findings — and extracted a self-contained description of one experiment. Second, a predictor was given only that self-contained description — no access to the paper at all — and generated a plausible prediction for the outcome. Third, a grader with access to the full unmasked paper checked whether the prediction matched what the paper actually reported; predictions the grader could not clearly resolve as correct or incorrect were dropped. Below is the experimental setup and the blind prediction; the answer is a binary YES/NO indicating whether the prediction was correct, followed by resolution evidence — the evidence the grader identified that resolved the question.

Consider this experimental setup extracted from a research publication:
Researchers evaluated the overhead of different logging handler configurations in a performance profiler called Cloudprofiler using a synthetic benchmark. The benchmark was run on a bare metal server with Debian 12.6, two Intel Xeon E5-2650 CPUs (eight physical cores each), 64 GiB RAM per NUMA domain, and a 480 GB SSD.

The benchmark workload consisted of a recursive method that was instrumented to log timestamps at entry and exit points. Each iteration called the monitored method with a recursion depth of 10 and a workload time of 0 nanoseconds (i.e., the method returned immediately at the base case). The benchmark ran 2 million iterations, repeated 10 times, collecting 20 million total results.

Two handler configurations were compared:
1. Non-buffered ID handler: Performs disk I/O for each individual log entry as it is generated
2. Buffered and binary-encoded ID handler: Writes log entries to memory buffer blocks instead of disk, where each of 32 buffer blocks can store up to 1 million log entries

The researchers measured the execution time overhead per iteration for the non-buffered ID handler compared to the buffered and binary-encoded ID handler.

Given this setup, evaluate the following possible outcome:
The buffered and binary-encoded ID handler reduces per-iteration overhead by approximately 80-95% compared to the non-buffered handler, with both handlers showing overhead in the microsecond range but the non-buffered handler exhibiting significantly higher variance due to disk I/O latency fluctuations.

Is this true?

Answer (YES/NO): YES